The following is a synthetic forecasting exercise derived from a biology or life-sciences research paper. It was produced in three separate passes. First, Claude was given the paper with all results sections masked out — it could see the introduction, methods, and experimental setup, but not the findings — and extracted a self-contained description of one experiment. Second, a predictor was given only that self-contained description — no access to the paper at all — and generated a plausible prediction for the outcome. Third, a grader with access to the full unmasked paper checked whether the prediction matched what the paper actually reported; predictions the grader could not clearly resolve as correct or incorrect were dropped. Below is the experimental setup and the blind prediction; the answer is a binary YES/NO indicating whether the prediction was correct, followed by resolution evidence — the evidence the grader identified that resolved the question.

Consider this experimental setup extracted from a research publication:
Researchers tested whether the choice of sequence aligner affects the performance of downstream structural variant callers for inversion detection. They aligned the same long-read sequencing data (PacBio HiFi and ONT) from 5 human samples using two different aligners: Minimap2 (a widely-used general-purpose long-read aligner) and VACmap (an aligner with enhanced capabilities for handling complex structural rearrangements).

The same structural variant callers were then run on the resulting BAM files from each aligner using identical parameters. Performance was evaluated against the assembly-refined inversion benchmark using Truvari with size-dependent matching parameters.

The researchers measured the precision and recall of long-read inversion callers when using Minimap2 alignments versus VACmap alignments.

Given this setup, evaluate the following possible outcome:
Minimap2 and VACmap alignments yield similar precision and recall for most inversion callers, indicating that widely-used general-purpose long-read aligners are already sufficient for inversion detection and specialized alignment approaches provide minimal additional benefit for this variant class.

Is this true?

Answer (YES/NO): NO